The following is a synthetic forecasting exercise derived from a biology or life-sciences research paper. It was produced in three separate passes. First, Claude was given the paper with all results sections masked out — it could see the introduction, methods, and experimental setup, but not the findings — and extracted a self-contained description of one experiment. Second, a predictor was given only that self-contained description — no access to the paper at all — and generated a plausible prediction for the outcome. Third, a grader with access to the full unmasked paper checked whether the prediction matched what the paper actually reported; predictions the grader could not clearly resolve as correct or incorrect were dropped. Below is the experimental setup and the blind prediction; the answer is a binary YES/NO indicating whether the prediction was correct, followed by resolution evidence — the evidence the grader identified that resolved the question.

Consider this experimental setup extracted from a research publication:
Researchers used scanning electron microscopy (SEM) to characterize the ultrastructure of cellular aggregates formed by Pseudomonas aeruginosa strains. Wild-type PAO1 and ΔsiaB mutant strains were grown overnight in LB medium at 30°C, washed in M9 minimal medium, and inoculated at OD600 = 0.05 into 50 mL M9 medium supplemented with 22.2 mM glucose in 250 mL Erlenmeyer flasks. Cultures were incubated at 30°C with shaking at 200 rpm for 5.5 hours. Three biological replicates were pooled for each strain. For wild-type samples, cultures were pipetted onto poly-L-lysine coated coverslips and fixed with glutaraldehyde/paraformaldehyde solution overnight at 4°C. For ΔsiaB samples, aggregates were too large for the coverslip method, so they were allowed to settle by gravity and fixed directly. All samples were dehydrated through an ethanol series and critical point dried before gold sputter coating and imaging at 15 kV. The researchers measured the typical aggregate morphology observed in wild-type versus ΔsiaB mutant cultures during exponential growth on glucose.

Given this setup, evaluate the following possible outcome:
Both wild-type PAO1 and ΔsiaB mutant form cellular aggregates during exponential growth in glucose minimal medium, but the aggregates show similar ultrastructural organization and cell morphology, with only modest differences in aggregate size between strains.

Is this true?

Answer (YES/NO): NO